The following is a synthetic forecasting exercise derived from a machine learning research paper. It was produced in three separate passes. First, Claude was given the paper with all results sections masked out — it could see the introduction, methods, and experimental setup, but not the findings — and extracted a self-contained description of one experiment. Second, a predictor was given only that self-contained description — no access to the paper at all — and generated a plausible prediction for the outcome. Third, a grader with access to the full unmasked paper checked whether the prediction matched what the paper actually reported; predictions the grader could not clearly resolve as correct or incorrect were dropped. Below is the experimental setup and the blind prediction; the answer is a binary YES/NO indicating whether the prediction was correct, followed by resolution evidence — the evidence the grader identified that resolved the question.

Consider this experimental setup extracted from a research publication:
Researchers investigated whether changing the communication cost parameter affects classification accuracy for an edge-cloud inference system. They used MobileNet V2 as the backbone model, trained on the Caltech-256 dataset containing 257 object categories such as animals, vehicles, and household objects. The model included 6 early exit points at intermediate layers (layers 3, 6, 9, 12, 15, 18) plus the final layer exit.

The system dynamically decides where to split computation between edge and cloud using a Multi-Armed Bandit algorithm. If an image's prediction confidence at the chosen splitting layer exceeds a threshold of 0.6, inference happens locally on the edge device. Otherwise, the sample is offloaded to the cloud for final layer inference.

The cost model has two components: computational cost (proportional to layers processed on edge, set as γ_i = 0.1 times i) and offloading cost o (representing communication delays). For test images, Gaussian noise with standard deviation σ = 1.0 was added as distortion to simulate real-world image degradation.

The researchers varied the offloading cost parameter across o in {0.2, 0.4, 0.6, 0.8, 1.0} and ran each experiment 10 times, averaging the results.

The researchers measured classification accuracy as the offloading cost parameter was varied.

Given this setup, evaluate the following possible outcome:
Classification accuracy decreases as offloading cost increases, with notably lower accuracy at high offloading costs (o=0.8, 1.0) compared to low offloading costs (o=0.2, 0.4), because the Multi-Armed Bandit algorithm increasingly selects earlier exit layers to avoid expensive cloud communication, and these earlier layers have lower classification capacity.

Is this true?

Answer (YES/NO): NO